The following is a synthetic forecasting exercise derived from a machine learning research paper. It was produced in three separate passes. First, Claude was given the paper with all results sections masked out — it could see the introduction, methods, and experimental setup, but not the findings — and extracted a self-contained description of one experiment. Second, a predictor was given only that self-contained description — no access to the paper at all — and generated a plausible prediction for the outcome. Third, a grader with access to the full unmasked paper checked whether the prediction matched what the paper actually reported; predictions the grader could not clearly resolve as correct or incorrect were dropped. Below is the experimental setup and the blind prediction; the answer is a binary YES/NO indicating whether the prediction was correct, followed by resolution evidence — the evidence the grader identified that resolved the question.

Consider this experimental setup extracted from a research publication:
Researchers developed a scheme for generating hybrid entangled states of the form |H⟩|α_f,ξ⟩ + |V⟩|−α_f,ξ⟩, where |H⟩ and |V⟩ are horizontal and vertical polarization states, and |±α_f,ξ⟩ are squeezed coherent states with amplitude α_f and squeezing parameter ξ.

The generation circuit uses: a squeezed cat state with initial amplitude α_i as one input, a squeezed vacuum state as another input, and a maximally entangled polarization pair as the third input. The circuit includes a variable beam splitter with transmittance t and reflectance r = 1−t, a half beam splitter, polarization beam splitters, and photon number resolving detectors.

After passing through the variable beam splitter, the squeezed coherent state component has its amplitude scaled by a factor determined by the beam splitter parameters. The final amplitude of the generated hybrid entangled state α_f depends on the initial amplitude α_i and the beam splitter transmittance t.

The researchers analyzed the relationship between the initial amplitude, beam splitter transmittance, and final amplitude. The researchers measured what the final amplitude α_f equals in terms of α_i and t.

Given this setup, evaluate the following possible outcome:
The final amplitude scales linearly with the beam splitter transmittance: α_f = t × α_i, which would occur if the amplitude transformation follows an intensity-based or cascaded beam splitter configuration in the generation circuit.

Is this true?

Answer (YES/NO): NO